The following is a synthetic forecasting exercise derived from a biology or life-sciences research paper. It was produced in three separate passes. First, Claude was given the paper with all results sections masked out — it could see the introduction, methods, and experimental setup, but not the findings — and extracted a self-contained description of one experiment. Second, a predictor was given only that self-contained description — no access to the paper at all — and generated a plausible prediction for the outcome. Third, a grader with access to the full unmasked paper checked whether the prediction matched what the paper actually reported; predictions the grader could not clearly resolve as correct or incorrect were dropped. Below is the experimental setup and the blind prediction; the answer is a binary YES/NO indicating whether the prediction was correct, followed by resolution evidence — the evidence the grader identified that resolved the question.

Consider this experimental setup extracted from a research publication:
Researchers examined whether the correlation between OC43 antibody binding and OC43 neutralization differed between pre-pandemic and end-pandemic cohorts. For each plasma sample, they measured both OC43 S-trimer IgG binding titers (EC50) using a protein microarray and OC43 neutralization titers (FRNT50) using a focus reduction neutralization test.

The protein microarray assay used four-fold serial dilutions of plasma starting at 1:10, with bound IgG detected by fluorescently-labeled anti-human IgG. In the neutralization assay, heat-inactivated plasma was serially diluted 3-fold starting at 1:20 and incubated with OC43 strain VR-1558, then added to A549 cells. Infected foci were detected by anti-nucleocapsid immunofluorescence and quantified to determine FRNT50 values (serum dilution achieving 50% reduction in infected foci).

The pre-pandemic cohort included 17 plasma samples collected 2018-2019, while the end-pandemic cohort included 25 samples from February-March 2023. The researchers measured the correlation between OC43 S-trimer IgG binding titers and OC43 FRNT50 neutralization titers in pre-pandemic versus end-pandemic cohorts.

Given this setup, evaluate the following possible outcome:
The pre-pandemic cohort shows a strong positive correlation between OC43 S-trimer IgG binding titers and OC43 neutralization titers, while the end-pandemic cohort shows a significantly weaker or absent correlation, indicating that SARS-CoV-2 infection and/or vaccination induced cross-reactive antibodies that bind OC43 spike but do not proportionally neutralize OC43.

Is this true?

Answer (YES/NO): NO